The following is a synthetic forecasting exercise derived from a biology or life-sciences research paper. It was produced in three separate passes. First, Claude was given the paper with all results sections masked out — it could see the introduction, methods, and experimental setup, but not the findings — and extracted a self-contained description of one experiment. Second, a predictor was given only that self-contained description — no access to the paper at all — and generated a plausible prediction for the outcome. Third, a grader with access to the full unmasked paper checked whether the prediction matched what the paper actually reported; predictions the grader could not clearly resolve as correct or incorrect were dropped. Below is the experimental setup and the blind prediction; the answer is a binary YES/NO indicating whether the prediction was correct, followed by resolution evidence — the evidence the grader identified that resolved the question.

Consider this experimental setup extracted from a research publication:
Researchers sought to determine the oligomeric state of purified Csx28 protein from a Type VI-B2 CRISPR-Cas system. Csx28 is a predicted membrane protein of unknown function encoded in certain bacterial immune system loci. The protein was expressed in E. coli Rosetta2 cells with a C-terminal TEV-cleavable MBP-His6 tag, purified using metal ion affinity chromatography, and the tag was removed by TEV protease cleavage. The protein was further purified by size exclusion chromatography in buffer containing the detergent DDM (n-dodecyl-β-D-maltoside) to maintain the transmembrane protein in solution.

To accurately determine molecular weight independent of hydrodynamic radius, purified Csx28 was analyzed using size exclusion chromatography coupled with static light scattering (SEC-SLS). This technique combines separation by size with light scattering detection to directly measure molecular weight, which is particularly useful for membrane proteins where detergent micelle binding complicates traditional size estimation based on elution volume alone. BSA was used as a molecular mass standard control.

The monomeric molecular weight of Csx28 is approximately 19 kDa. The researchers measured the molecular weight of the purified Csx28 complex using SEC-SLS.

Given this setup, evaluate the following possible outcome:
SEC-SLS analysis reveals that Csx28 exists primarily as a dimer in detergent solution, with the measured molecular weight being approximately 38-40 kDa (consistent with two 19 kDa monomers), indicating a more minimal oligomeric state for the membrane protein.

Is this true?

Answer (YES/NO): NO